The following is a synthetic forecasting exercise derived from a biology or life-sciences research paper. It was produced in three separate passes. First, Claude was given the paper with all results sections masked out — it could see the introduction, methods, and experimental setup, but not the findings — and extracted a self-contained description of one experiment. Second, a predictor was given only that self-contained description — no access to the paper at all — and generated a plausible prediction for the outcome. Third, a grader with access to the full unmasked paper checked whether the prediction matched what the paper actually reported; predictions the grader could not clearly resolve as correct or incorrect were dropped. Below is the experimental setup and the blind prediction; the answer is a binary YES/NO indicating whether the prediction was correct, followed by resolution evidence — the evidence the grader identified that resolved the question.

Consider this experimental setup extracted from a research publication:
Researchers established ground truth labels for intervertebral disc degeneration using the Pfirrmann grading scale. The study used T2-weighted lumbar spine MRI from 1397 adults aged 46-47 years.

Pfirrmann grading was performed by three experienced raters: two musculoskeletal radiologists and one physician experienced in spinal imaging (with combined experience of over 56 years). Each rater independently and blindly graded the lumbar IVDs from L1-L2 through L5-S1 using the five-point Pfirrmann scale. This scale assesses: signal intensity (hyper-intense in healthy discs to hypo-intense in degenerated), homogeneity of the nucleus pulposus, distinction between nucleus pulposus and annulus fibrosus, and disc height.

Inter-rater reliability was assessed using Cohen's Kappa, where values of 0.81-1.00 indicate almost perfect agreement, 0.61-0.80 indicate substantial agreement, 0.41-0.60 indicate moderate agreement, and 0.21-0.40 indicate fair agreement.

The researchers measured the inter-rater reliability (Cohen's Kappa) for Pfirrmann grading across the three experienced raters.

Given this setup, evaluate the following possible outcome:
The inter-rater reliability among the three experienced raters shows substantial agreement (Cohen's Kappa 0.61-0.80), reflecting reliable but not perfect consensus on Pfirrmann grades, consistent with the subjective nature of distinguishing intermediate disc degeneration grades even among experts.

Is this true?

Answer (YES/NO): NO